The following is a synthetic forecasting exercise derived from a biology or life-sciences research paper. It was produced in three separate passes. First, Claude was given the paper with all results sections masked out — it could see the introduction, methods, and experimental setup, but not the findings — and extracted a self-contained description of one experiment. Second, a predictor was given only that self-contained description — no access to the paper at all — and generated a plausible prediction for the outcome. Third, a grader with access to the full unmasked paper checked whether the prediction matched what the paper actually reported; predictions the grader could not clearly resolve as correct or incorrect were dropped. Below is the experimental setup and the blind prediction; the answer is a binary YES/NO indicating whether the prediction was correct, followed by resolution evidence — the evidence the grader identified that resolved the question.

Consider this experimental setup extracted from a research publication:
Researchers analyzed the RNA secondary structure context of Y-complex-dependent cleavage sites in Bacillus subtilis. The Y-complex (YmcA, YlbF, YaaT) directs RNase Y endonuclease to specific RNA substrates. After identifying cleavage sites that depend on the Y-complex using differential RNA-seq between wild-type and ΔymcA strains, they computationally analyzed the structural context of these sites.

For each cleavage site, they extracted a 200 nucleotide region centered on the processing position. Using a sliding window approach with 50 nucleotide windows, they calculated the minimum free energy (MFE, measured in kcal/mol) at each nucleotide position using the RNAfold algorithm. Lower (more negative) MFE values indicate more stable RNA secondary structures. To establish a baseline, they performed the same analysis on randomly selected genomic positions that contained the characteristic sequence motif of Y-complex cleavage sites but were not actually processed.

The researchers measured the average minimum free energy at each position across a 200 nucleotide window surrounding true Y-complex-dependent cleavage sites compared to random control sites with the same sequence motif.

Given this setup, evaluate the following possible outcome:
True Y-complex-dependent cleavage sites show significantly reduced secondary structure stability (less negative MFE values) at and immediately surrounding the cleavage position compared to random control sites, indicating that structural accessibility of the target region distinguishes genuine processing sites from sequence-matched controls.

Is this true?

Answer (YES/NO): NO